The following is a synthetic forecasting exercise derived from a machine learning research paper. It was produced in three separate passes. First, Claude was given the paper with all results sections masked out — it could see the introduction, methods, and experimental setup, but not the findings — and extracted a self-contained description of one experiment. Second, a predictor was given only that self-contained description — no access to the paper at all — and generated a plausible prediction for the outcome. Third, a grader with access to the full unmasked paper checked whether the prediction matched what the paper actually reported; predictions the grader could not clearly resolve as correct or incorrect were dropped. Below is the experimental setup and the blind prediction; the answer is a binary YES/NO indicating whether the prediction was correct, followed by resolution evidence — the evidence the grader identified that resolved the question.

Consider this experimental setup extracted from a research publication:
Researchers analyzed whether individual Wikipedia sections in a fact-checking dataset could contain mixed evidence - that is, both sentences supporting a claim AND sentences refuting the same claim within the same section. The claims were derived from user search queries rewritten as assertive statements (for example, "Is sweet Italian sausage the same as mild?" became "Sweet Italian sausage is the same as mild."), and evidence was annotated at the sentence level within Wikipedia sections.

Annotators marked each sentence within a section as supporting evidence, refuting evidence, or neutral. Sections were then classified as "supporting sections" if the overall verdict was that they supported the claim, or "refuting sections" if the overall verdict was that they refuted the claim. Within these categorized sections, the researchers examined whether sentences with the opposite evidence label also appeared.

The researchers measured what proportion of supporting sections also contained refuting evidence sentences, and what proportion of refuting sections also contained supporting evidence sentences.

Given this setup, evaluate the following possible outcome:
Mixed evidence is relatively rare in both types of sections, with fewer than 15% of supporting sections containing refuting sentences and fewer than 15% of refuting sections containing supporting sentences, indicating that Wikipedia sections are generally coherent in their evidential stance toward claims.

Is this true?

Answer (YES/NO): NO